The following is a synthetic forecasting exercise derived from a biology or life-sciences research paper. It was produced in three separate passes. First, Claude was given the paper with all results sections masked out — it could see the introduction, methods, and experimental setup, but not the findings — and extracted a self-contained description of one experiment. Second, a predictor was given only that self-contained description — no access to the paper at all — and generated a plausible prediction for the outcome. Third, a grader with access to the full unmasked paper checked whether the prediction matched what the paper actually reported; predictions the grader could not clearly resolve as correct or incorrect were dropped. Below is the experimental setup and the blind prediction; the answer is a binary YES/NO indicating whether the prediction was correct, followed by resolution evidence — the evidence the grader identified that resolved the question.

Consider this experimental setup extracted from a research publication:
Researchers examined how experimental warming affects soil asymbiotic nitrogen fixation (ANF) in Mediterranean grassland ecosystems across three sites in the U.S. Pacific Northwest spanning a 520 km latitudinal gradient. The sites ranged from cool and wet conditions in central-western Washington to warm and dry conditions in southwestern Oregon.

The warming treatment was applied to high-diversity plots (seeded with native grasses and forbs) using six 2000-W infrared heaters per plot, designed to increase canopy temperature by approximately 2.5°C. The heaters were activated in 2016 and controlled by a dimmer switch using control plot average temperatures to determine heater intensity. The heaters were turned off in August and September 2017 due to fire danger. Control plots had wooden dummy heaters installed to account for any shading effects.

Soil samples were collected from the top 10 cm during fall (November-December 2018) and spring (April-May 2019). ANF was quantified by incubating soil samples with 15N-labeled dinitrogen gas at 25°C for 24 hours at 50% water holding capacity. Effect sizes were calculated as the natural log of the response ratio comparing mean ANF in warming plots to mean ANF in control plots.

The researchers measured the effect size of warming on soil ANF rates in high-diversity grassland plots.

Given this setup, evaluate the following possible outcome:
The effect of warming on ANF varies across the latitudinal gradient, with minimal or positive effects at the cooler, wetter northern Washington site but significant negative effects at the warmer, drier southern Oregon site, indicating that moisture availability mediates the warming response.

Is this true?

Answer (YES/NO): NO